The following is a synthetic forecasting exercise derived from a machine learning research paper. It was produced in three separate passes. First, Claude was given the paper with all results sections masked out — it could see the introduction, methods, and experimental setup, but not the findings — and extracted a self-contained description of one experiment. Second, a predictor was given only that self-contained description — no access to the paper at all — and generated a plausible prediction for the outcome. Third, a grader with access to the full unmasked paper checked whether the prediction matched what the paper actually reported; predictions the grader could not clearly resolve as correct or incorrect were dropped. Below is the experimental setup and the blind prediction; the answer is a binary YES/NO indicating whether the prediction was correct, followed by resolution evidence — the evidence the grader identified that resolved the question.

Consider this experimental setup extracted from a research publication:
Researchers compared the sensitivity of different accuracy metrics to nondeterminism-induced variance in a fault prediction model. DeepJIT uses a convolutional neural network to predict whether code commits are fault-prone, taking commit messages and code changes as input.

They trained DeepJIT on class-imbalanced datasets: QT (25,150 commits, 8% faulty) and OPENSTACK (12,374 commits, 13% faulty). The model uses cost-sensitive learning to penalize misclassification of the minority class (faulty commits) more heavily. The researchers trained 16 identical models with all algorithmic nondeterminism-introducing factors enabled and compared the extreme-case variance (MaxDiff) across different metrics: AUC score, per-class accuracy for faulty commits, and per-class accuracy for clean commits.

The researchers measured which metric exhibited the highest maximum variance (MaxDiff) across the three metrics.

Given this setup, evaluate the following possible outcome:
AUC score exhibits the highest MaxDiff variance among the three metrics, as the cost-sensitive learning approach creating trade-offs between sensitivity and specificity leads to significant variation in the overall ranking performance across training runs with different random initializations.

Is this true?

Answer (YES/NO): NO